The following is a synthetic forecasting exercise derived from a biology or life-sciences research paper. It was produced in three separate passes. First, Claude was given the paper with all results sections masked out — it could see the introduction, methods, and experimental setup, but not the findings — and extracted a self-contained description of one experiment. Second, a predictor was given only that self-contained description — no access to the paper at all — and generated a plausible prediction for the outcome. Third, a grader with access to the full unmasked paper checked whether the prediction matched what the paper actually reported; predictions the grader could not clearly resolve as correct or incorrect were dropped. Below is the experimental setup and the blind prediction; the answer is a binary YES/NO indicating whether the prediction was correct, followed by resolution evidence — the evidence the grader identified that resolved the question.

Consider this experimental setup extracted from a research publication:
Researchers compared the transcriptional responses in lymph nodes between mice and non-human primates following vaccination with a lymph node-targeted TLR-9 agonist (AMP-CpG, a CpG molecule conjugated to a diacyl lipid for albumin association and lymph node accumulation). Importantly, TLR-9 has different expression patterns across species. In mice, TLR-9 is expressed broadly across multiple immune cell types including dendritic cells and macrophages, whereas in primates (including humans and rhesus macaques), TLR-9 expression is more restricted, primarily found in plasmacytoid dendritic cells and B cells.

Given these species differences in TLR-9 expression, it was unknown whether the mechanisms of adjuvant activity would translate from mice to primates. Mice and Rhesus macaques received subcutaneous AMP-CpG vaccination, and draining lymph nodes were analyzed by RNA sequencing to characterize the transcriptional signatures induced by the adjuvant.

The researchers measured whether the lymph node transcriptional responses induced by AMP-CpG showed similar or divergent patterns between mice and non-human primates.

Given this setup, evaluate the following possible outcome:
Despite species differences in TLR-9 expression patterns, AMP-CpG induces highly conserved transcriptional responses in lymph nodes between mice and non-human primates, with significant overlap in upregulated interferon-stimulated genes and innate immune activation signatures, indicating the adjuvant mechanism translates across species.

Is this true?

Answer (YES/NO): YES